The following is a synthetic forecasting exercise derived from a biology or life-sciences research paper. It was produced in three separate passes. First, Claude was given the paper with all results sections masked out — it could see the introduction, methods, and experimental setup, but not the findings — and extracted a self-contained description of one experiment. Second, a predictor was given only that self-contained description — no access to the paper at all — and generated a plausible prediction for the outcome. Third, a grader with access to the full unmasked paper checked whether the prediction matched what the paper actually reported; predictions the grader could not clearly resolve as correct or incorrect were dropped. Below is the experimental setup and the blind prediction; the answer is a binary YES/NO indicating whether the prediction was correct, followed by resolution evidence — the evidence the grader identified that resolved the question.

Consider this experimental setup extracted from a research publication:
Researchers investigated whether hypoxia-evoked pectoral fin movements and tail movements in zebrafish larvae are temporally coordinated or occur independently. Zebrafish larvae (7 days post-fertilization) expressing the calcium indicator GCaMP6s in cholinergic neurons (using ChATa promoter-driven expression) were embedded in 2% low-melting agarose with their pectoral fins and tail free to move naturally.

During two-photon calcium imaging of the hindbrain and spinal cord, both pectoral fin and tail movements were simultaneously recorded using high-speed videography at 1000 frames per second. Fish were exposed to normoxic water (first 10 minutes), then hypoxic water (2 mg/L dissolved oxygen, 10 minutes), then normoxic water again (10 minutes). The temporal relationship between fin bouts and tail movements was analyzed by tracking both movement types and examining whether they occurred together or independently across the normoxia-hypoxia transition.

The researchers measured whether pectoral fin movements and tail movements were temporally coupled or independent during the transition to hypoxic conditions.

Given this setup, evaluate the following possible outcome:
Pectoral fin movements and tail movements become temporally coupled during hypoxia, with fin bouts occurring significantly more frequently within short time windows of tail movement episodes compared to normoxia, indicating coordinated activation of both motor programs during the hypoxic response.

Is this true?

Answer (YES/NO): NO